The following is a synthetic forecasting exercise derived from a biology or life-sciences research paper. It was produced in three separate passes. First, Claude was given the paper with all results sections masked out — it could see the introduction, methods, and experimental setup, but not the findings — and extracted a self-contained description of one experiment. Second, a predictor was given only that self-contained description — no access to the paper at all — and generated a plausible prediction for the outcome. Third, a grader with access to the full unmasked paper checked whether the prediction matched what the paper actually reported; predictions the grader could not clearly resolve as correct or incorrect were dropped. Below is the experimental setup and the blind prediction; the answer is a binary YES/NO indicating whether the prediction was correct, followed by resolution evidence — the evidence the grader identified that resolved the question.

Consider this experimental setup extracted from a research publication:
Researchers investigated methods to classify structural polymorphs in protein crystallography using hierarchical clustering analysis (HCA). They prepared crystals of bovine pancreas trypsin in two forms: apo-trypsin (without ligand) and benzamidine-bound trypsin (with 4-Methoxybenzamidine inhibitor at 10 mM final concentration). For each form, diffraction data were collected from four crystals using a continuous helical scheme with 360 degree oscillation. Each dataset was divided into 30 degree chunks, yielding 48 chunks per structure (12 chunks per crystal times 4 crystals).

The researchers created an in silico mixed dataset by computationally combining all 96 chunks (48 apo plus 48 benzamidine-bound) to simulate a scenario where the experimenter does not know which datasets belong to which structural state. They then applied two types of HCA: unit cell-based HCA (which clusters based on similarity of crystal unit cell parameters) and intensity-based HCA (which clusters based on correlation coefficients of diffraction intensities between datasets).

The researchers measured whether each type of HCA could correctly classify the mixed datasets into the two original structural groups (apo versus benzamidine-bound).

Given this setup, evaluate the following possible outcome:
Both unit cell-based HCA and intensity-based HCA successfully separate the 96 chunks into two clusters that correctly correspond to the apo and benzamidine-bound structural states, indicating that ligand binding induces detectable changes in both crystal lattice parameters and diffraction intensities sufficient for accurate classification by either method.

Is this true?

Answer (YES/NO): NO